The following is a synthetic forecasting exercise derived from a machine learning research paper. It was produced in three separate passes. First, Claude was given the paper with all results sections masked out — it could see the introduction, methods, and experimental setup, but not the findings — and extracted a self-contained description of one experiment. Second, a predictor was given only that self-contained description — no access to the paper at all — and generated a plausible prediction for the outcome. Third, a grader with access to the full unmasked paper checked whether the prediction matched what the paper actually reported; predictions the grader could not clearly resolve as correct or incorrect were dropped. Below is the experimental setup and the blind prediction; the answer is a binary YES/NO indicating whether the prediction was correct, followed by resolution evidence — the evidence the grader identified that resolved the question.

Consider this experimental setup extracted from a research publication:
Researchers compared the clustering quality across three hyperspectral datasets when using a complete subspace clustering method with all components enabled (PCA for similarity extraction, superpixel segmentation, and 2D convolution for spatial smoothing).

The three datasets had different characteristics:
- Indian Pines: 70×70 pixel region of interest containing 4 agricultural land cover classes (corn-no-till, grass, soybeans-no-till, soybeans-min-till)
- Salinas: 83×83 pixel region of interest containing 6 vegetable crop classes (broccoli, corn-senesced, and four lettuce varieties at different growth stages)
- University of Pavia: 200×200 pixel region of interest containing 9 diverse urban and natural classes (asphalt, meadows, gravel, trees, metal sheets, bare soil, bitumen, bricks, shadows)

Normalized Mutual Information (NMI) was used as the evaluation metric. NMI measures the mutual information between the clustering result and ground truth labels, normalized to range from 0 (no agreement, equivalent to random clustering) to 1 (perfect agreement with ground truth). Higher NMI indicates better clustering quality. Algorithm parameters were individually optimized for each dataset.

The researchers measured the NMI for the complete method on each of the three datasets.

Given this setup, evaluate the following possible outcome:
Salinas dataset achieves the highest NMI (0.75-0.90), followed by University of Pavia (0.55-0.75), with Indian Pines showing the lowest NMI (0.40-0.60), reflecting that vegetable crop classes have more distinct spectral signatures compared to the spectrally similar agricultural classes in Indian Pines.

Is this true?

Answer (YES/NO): NO